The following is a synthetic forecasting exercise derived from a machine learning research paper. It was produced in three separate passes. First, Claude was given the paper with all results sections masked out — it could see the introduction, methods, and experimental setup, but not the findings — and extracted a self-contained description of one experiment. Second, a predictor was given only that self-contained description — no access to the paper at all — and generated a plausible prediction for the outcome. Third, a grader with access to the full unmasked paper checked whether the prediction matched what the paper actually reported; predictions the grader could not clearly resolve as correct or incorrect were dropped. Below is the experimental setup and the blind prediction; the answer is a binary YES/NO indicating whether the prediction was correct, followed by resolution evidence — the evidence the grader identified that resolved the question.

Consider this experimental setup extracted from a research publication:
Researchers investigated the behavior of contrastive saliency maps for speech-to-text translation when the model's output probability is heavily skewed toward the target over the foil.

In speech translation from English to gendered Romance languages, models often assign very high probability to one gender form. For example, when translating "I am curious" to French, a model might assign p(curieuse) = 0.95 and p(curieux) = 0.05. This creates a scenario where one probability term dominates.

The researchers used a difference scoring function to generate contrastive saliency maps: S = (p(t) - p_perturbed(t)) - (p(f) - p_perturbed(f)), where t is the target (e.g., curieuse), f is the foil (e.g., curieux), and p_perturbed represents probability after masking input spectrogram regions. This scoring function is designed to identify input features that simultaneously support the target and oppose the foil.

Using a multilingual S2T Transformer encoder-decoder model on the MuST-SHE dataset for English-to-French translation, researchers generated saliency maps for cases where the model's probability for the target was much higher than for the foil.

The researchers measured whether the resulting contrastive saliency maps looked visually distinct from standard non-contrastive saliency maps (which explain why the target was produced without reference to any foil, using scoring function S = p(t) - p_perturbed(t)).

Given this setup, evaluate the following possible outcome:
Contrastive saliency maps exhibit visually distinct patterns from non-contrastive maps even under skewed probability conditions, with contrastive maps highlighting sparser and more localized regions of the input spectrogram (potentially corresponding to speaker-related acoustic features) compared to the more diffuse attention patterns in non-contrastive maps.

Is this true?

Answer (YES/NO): NO